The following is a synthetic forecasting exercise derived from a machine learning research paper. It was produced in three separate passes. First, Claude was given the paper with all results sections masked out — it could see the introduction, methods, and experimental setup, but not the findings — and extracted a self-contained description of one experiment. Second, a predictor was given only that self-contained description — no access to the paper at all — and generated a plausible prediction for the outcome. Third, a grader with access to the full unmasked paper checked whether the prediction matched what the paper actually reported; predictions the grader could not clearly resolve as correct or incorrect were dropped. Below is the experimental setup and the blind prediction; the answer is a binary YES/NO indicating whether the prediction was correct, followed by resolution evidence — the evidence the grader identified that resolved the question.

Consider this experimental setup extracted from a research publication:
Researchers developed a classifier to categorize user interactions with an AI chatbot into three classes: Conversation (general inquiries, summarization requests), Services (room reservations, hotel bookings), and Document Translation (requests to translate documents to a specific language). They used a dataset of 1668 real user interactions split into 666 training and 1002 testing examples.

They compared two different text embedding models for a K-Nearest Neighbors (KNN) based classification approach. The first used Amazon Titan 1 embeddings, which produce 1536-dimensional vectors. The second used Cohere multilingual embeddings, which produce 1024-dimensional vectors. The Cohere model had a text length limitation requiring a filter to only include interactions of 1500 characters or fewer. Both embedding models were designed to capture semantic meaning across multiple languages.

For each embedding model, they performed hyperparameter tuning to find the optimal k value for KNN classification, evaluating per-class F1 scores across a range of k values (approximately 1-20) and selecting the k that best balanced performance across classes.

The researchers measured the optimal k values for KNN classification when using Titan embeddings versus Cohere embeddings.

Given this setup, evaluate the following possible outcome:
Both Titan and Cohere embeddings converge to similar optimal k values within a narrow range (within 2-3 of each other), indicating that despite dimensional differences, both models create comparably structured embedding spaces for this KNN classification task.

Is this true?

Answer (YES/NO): NO